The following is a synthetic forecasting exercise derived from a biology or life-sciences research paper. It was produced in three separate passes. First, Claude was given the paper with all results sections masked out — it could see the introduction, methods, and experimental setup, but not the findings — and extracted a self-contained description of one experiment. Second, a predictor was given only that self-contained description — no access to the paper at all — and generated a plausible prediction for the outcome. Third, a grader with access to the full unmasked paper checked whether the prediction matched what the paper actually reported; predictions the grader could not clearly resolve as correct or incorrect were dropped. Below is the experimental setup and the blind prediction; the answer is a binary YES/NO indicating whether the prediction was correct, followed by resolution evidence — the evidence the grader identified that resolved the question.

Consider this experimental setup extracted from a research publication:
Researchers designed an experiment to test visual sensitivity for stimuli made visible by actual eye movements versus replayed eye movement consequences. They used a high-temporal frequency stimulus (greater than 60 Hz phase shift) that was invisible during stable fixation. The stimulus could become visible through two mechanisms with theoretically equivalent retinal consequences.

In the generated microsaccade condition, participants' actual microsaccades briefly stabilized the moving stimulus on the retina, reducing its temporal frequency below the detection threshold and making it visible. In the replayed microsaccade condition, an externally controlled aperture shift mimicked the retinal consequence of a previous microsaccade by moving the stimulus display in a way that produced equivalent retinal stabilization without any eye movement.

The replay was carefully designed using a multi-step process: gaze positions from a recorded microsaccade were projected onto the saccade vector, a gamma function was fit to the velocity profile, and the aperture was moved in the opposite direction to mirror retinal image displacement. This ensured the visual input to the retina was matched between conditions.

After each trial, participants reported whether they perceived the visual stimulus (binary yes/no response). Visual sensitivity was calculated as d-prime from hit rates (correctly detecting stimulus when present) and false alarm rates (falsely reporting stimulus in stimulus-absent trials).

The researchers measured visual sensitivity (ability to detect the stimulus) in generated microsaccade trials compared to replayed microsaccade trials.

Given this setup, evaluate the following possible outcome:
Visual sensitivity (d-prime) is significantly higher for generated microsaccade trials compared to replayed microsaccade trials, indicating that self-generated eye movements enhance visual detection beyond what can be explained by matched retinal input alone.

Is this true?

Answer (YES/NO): NO